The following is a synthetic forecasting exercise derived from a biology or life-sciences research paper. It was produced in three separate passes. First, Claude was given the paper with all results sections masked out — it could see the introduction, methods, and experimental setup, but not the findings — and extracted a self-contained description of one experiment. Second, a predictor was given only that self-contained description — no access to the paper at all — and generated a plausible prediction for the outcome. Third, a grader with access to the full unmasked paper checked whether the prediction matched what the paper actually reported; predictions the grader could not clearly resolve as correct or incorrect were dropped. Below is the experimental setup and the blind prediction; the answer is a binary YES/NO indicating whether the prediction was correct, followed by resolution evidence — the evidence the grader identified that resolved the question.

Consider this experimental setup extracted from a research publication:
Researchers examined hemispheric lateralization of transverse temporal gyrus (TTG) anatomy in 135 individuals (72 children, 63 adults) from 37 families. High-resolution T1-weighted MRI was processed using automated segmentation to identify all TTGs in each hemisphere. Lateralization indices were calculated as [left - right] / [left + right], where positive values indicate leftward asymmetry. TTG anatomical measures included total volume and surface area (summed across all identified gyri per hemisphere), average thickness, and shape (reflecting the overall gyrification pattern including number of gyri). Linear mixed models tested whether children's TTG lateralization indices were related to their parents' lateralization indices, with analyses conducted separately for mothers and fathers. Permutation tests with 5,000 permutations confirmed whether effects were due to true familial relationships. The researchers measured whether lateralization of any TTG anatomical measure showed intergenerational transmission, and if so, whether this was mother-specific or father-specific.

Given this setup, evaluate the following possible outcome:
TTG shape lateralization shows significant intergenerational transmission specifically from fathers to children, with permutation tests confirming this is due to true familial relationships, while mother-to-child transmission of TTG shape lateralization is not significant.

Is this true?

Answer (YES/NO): NO